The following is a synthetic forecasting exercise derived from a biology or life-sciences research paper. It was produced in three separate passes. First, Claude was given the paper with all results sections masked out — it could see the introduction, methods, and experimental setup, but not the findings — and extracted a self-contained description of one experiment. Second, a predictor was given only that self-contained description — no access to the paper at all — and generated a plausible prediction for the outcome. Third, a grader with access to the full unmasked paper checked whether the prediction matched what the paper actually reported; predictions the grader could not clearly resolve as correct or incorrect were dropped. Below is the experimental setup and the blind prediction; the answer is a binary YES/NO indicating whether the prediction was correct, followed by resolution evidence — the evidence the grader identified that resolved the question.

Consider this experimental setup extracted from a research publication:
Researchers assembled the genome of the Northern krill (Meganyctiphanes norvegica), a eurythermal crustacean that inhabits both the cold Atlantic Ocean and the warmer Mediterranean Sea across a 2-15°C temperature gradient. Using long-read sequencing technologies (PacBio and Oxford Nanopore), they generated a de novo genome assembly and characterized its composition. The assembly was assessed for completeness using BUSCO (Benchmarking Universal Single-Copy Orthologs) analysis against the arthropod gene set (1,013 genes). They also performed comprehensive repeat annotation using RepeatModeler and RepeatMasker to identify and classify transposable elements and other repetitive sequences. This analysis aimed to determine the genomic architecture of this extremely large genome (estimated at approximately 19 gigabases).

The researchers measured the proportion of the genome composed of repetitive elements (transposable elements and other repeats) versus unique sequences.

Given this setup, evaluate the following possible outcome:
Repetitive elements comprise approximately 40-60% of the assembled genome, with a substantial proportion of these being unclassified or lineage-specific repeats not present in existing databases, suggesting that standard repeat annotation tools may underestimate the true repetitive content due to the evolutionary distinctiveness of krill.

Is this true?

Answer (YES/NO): NO